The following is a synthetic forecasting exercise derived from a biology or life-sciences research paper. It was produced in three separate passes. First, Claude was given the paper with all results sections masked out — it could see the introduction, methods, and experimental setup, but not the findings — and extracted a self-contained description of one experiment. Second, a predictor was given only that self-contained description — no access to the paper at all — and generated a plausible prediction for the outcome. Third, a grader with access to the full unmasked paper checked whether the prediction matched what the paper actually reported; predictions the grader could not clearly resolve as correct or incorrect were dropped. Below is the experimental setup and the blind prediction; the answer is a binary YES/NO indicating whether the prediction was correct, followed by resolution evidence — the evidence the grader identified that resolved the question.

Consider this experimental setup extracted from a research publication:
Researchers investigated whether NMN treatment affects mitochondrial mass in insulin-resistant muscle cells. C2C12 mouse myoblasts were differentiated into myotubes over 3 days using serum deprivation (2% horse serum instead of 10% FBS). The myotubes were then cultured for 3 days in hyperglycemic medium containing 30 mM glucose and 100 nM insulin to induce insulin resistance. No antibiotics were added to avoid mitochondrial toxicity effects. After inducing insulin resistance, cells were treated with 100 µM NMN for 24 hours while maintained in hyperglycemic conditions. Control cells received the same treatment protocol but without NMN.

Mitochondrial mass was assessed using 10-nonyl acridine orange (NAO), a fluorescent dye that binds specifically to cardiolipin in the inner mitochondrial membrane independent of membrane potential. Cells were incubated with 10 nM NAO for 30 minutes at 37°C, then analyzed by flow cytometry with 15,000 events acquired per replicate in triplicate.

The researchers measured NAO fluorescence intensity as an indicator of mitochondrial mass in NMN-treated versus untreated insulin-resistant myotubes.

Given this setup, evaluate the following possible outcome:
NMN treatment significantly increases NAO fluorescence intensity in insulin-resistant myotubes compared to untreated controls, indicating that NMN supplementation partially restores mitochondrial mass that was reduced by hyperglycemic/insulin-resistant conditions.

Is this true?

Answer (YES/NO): NO